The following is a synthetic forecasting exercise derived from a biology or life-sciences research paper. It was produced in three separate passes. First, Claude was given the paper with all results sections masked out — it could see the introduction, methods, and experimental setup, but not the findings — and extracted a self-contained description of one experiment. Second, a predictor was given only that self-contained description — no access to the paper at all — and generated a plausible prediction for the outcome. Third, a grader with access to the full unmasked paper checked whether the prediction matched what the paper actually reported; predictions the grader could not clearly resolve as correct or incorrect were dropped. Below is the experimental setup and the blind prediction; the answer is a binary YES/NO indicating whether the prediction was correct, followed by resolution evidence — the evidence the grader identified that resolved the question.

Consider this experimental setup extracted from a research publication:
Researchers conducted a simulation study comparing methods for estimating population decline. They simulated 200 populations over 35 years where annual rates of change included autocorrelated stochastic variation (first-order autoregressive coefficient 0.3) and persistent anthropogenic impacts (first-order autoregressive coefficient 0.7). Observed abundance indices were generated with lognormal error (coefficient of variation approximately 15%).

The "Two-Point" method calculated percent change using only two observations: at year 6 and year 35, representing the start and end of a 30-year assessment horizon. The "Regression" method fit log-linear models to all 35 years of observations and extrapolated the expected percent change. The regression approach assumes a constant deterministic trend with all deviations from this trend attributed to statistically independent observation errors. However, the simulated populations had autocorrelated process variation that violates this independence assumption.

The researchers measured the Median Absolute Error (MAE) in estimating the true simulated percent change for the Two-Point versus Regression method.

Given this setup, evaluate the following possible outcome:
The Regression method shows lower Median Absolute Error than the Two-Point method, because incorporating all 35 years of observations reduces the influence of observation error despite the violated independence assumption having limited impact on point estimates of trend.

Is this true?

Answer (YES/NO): YES